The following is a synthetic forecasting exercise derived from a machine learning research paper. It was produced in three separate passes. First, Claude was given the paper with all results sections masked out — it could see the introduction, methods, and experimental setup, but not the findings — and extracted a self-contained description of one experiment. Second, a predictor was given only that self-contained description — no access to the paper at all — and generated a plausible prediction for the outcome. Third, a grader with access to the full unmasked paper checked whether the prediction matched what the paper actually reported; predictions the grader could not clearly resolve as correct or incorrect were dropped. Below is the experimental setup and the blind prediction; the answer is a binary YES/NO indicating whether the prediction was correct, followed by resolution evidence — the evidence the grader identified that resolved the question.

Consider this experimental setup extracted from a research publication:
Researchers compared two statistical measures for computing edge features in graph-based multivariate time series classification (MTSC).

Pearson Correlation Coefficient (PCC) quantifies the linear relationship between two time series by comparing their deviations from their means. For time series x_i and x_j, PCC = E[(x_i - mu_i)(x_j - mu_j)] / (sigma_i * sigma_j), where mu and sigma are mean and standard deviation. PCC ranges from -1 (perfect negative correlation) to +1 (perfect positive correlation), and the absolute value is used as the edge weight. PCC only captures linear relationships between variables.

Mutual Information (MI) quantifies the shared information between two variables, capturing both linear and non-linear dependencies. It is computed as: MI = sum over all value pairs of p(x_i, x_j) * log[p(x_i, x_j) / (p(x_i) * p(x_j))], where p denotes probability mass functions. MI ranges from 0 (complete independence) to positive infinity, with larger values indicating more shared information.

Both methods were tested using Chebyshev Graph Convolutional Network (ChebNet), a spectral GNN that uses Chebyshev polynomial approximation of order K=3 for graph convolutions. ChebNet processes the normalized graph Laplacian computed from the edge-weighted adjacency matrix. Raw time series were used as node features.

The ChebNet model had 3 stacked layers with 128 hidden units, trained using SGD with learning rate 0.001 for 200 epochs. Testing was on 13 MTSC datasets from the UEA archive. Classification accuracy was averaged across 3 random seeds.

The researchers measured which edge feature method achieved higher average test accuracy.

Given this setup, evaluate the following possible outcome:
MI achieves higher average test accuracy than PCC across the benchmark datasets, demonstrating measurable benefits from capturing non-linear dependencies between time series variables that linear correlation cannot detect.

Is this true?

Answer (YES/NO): YES